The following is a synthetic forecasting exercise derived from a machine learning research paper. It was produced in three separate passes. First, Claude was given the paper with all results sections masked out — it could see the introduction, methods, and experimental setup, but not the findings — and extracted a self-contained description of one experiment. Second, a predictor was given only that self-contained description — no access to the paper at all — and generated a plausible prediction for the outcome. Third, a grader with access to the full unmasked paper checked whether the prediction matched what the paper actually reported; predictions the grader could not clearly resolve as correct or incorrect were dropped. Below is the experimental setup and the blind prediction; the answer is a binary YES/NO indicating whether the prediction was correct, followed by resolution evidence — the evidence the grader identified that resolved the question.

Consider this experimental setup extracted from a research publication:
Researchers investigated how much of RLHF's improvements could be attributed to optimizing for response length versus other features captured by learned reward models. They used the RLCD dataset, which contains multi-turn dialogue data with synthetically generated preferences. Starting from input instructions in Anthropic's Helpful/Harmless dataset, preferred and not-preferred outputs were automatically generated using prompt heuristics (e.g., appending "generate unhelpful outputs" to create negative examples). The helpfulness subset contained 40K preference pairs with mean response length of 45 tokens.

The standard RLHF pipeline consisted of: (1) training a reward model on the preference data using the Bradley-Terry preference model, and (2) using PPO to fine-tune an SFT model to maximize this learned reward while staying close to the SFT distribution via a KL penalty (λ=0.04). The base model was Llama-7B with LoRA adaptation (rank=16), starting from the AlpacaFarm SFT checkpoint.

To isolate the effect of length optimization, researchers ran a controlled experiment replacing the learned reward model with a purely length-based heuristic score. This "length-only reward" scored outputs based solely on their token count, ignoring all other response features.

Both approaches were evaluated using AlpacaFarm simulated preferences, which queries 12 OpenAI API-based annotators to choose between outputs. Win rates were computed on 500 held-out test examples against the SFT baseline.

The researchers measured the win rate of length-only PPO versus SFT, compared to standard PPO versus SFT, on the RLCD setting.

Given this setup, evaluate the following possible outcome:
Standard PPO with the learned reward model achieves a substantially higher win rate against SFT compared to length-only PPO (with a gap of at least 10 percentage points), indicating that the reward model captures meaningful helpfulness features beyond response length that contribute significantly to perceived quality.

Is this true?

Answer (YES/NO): NO